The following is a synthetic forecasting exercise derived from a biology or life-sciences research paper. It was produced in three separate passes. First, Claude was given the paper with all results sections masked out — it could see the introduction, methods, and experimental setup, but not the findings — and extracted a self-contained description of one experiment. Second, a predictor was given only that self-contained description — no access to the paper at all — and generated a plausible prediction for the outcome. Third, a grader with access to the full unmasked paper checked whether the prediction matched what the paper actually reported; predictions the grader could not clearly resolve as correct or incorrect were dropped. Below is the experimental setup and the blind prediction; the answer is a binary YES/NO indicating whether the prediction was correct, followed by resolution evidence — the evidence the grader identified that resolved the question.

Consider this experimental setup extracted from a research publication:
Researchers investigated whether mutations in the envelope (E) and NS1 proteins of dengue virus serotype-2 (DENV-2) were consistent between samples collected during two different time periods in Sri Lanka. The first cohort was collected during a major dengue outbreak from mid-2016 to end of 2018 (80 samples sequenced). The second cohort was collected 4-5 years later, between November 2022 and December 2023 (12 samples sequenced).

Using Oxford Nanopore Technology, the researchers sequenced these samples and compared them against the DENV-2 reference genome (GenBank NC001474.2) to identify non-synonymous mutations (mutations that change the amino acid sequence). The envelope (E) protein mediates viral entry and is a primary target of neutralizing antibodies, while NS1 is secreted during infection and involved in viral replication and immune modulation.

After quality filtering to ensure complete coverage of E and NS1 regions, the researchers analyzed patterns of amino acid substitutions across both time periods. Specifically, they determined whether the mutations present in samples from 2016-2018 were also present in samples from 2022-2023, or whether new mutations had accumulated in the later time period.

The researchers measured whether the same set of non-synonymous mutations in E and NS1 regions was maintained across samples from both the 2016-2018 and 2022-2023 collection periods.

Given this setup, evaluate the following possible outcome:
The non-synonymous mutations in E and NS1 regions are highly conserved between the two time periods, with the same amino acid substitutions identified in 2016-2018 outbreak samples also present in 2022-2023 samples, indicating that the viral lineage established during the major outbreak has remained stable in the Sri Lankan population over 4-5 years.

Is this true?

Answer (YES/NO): NO